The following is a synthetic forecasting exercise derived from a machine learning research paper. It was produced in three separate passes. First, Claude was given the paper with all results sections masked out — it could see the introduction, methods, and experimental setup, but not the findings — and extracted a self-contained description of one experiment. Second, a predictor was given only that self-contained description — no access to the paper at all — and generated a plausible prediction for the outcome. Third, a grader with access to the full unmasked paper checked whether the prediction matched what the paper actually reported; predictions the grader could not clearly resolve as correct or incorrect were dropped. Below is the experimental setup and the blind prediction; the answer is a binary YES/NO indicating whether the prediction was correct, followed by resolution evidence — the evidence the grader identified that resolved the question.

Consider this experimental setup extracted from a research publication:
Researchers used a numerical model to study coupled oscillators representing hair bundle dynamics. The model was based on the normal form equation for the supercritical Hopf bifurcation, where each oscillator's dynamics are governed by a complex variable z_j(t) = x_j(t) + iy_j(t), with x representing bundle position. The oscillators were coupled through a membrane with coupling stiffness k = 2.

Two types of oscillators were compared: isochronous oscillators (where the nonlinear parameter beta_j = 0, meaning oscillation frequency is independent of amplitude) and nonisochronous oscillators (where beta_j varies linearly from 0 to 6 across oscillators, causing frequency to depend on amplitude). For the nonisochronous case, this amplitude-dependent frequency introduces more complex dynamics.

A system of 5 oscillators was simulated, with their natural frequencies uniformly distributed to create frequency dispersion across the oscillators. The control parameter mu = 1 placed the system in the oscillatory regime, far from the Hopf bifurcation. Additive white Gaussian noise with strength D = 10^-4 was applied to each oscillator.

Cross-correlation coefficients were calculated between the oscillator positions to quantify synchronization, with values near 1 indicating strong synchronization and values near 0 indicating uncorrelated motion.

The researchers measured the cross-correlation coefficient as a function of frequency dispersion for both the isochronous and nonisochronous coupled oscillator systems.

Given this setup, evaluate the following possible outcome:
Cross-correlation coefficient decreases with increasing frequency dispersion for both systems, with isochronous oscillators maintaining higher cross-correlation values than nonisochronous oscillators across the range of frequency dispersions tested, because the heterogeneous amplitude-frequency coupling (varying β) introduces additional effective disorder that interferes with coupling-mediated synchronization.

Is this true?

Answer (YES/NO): NO